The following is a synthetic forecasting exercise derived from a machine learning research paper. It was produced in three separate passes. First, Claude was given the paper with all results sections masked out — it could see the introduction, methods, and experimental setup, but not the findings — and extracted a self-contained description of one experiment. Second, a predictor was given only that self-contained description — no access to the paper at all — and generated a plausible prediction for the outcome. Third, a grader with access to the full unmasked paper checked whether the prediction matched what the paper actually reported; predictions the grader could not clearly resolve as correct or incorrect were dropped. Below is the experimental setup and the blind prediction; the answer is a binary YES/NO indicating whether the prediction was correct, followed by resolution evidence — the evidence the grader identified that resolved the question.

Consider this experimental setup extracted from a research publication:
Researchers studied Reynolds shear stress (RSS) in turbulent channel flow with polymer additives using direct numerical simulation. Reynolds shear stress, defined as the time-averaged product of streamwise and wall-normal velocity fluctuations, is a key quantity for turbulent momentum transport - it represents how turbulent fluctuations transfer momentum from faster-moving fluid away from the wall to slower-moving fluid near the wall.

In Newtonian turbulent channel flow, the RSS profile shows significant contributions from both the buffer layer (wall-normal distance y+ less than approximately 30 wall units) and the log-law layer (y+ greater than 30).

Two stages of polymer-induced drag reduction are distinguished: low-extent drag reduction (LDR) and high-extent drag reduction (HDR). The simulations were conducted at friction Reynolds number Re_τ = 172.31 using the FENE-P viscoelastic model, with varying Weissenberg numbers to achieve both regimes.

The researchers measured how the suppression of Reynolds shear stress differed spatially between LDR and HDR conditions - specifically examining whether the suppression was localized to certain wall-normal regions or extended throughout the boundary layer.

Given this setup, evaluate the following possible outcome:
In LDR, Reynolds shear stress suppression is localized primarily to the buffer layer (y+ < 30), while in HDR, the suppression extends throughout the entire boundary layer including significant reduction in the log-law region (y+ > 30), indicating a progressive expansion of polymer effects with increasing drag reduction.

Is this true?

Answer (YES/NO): YES